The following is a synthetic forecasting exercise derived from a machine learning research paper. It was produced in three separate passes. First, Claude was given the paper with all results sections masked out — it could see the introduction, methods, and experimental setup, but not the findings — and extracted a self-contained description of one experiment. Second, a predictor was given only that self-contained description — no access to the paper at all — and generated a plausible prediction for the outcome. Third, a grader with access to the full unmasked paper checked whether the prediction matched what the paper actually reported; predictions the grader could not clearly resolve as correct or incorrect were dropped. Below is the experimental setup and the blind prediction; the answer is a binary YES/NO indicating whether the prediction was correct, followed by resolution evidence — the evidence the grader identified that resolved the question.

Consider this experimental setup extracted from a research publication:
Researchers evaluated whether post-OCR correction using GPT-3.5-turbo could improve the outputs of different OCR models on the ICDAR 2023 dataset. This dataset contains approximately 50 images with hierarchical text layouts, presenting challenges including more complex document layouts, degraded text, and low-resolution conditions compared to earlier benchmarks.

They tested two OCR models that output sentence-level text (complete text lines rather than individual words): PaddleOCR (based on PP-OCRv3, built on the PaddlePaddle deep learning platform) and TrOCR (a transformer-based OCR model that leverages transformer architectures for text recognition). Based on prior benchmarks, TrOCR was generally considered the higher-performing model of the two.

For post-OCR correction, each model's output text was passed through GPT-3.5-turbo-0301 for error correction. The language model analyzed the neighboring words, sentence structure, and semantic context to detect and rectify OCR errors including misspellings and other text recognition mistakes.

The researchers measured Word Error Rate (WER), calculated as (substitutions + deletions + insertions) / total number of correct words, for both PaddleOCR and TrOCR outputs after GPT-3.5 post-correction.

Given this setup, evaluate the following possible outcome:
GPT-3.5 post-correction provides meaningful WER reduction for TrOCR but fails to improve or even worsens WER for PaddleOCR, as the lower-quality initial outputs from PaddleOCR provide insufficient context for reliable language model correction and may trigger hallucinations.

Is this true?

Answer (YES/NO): NO